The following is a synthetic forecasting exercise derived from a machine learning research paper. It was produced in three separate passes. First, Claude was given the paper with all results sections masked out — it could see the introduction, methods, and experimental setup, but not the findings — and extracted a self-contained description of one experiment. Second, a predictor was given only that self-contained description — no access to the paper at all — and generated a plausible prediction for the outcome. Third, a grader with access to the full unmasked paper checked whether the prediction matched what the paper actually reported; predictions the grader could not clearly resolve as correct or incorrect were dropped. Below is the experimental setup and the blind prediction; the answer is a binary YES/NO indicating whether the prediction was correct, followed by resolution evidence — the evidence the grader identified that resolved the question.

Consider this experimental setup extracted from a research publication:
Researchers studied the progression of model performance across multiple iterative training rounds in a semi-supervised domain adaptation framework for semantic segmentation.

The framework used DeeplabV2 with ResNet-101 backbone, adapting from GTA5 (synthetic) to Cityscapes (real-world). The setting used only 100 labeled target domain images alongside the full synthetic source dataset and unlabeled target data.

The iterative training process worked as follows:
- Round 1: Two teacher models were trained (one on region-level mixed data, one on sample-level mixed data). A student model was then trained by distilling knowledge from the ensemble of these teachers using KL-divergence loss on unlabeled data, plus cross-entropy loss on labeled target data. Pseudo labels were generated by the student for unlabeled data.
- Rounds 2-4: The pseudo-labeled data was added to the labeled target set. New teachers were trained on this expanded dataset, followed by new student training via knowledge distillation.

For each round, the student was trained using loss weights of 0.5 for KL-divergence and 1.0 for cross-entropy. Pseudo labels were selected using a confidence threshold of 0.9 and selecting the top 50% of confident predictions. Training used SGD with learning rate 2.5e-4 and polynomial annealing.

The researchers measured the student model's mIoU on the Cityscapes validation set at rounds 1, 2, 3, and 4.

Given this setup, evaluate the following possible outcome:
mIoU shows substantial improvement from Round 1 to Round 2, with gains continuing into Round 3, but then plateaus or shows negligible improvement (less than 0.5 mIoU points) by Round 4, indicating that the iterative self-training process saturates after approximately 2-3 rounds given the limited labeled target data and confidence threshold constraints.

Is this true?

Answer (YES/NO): YES